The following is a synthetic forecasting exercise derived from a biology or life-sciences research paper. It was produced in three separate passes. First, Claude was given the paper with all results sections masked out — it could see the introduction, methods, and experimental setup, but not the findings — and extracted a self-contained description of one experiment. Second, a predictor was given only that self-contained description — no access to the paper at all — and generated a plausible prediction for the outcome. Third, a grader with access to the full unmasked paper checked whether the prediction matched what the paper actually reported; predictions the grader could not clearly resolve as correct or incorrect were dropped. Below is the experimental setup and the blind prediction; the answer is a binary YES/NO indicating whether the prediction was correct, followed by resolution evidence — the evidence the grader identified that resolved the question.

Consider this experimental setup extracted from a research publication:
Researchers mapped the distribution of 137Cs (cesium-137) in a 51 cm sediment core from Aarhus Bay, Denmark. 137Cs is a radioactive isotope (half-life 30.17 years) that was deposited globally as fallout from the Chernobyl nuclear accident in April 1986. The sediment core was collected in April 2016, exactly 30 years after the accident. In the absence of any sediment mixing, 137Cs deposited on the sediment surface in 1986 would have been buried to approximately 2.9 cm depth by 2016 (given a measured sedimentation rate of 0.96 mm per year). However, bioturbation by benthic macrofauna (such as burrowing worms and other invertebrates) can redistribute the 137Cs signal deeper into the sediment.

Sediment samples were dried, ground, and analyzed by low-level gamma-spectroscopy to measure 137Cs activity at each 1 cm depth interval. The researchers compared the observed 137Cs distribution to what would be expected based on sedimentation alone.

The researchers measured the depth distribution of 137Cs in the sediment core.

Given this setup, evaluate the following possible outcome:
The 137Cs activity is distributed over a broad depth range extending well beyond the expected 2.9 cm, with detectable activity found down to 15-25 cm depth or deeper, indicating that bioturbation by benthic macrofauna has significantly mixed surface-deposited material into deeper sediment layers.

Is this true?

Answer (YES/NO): YES